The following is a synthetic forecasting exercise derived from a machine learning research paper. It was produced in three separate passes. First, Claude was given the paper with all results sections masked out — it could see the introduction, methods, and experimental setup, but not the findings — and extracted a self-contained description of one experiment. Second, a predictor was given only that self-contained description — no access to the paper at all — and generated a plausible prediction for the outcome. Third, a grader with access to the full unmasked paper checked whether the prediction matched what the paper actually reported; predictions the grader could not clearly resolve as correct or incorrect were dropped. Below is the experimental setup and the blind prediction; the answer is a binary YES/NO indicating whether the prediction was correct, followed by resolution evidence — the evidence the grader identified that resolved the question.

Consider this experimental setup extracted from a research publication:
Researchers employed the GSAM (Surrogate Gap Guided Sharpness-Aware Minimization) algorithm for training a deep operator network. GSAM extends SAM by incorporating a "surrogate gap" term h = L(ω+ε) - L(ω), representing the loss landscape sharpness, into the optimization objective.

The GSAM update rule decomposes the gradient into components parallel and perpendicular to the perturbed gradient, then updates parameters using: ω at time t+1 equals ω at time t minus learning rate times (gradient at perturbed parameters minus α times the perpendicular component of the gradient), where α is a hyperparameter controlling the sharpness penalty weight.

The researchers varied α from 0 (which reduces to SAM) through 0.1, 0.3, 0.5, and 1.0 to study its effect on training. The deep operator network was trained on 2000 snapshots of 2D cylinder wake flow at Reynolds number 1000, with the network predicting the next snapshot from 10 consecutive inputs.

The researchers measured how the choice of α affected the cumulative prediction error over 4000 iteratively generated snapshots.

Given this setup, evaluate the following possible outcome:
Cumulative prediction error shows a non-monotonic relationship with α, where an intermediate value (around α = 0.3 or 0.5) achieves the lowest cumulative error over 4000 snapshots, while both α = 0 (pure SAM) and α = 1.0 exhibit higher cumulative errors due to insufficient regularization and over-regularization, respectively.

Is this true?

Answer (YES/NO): NO